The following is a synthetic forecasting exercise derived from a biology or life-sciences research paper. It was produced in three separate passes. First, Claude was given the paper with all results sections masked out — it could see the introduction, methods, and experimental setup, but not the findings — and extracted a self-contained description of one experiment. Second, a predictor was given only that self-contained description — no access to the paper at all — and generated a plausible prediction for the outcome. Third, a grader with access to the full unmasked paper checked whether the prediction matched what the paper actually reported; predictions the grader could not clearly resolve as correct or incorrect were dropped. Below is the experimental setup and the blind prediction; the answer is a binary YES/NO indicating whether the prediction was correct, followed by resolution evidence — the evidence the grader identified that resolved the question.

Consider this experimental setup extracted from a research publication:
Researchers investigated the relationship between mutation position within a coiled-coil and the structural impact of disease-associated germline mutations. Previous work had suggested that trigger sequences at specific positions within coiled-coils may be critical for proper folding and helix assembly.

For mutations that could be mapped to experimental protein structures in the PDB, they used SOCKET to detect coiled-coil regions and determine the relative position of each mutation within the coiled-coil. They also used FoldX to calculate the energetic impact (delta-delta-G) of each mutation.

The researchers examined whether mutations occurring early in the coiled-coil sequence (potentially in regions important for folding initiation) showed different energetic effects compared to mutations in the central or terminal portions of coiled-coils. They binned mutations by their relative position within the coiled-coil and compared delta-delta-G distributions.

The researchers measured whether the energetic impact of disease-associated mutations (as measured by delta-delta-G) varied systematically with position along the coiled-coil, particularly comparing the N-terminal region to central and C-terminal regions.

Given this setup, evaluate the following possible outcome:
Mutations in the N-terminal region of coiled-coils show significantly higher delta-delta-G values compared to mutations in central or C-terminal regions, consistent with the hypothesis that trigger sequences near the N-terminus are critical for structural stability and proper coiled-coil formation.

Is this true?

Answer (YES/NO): YES